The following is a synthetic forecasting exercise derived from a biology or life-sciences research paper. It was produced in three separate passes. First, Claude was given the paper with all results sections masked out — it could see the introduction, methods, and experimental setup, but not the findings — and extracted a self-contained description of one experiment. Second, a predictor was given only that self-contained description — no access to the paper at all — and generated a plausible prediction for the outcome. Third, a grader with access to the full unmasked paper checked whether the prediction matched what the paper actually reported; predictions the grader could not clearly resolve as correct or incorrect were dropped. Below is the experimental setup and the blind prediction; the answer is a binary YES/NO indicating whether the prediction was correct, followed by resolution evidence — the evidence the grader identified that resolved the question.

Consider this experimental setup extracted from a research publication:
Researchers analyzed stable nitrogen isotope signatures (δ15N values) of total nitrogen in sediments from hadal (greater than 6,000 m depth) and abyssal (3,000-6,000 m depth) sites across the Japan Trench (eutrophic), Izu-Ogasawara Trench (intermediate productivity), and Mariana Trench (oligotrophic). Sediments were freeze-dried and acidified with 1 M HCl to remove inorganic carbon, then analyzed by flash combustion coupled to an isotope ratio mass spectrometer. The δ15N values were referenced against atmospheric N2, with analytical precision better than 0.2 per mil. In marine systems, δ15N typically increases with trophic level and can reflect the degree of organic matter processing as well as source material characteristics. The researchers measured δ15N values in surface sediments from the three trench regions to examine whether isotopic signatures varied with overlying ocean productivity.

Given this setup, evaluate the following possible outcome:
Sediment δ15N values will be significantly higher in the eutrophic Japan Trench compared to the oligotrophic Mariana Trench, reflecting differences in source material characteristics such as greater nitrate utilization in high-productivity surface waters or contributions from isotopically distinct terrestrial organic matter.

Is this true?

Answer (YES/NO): NO